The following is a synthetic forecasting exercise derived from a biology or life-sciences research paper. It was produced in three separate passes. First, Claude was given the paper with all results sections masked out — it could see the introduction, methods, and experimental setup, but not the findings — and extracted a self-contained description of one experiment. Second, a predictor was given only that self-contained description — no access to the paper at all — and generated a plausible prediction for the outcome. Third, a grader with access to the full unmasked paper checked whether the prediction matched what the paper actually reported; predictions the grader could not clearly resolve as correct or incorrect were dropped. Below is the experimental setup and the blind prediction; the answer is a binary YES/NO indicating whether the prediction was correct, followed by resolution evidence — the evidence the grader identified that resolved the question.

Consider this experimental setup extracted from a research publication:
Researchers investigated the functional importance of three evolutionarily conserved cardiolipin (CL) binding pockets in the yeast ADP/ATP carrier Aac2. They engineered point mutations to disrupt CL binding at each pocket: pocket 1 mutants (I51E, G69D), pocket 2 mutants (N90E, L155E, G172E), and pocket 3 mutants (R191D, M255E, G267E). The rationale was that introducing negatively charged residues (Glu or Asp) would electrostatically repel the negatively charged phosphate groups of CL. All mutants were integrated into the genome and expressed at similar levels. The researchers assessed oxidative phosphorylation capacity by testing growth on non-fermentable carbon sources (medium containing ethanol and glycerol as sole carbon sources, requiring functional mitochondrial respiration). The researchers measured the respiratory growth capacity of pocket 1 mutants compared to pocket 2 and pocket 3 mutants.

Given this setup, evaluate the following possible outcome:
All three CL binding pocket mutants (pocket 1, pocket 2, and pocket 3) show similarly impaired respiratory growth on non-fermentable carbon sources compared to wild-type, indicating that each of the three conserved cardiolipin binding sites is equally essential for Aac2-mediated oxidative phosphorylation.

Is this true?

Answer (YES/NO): NO